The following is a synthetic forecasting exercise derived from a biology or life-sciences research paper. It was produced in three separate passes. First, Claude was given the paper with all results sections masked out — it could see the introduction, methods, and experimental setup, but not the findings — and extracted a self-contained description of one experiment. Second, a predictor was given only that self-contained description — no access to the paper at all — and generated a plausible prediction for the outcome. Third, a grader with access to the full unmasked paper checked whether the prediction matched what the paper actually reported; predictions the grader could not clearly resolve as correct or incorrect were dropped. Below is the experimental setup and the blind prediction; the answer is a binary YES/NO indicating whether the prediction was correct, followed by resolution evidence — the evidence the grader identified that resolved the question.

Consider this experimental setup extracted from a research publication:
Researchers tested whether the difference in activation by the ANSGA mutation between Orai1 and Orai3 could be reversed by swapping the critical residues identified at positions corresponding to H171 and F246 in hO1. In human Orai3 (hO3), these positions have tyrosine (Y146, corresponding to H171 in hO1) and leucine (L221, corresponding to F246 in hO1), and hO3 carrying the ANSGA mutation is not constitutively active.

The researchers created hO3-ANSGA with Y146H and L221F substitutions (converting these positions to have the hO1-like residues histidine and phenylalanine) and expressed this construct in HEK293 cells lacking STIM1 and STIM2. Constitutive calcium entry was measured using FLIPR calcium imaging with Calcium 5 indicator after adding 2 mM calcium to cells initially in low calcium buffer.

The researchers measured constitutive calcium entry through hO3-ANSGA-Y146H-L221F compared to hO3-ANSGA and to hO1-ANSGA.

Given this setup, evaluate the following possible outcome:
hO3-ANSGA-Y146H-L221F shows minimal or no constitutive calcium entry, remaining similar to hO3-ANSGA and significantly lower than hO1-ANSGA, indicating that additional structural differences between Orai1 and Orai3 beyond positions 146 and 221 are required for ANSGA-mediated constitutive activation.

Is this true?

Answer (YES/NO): YES